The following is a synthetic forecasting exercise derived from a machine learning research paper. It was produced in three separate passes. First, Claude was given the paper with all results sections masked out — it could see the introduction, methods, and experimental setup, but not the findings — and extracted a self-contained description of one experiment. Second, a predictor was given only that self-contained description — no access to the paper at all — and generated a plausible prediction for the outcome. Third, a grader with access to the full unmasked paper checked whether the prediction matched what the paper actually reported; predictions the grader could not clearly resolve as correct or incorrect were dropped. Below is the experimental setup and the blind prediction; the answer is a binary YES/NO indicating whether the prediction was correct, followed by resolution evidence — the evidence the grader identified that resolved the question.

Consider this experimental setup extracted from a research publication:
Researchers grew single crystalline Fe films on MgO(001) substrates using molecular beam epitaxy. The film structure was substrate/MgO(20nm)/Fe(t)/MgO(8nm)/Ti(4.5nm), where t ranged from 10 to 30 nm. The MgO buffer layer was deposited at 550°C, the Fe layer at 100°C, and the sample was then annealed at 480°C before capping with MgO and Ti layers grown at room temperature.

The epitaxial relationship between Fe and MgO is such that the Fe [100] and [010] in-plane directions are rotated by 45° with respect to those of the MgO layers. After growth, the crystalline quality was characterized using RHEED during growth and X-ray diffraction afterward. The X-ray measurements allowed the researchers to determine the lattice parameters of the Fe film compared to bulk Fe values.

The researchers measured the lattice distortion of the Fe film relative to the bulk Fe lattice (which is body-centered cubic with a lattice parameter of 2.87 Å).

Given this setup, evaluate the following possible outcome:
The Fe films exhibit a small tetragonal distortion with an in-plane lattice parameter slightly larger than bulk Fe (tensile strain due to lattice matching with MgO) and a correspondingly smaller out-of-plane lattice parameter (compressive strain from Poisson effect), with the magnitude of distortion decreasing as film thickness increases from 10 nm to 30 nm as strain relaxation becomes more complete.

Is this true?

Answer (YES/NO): NO